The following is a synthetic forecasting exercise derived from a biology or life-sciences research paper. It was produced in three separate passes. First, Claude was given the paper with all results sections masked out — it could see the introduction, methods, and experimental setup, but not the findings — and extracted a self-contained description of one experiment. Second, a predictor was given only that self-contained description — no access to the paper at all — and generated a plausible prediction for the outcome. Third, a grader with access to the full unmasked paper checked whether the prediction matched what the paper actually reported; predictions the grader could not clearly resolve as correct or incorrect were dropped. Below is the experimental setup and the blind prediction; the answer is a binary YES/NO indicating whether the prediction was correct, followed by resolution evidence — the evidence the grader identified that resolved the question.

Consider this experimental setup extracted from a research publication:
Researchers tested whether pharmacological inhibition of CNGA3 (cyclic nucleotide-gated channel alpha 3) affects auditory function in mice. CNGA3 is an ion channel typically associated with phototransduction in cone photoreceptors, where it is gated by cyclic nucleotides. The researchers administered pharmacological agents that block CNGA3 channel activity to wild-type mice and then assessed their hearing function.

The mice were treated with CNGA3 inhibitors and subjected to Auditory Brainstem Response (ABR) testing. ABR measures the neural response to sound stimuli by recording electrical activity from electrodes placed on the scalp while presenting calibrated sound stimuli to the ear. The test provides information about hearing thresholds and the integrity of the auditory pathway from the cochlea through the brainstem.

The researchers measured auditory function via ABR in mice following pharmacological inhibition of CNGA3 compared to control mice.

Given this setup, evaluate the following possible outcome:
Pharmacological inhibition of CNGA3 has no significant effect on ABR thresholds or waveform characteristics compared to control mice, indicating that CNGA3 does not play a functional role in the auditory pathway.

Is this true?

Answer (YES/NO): NO